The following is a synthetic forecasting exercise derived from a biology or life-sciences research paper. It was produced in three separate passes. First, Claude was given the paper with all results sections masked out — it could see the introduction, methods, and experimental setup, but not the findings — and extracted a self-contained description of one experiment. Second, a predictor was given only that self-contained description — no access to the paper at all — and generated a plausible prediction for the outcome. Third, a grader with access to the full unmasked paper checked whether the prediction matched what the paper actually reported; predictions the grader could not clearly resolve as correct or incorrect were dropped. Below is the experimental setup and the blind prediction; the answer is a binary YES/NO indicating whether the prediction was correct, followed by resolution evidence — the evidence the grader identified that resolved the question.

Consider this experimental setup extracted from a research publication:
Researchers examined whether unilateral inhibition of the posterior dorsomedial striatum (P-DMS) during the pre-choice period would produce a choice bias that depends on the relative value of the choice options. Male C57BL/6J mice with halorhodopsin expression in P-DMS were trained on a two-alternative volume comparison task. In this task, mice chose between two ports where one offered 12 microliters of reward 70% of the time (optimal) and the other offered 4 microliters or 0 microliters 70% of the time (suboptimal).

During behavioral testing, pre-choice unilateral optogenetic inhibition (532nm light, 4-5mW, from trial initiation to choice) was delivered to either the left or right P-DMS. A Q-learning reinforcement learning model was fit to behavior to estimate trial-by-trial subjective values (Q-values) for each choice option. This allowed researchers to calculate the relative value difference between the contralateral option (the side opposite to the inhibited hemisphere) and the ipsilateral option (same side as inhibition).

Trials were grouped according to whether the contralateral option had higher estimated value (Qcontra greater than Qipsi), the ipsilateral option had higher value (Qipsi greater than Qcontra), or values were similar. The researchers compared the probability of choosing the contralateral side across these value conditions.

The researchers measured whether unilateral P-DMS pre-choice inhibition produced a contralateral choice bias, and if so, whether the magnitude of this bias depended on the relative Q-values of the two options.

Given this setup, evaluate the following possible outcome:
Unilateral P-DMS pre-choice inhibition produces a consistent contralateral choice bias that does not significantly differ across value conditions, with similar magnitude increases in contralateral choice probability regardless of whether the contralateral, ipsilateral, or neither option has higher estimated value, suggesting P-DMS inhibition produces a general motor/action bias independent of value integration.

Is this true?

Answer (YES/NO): NO